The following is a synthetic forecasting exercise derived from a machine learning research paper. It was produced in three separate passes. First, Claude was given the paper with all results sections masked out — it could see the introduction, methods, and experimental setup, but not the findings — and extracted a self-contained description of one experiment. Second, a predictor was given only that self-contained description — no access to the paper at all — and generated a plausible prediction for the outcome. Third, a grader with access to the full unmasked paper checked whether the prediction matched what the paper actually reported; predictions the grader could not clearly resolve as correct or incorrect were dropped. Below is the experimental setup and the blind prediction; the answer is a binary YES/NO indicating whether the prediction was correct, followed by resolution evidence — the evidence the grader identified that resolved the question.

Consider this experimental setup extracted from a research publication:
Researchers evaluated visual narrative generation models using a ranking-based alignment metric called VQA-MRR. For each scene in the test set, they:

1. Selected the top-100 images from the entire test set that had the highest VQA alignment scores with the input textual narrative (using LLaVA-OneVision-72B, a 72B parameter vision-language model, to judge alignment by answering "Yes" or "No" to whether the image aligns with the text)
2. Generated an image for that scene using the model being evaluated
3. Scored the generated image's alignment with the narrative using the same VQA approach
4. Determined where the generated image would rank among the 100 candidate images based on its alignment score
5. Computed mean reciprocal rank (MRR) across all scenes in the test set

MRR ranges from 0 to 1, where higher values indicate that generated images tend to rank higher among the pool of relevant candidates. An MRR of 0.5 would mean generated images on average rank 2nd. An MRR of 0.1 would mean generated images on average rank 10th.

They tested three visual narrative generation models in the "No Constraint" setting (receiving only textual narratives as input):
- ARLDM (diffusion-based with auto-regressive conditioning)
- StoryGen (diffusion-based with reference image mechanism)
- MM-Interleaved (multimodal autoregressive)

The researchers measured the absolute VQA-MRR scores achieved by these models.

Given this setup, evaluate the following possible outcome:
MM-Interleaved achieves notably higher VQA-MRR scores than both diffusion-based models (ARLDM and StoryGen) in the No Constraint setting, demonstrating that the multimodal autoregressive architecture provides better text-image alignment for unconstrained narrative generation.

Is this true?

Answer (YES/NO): NO